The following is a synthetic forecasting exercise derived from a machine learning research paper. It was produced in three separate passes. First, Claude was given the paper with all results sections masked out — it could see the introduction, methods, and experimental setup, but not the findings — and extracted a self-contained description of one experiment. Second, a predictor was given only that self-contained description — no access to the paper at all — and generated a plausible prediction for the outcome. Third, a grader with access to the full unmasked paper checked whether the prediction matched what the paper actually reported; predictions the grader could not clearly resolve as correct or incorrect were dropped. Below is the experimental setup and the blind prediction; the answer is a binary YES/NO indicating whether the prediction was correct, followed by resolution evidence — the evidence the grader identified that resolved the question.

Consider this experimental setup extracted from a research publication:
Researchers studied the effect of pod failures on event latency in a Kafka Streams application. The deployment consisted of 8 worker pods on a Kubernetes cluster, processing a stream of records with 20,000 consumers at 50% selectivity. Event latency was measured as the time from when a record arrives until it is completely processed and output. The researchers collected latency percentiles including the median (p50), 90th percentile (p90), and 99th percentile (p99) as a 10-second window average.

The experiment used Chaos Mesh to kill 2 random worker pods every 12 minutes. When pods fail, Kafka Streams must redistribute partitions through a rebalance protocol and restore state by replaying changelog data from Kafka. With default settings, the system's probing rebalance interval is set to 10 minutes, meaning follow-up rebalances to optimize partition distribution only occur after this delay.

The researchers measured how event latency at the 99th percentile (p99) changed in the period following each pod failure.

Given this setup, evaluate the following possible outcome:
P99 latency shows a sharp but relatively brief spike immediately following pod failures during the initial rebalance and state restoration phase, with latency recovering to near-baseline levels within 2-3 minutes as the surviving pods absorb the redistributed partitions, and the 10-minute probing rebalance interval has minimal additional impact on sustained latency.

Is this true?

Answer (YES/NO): NO